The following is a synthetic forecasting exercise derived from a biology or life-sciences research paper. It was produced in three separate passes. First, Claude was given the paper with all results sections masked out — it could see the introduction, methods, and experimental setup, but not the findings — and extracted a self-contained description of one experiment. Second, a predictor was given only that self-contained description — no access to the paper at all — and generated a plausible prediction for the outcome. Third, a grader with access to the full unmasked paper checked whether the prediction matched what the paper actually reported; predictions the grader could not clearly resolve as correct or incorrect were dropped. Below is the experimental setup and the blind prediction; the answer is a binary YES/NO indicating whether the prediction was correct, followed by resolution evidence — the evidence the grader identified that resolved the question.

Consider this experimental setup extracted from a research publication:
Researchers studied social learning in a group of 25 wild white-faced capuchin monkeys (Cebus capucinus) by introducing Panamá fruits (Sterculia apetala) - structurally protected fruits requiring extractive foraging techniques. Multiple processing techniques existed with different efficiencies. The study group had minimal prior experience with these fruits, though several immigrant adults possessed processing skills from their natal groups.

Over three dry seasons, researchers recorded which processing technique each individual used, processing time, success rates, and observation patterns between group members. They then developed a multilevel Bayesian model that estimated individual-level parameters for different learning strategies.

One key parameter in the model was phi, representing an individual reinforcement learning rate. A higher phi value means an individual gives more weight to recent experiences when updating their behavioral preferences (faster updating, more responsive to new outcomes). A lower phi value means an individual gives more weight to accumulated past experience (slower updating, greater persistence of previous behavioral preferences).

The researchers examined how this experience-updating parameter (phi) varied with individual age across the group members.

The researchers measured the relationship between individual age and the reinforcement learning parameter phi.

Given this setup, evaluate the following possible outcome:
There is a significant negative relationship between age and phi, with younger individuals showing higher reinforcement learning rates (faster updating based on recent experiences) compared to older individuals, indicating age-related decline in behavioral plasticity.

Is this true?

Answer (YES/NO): YES